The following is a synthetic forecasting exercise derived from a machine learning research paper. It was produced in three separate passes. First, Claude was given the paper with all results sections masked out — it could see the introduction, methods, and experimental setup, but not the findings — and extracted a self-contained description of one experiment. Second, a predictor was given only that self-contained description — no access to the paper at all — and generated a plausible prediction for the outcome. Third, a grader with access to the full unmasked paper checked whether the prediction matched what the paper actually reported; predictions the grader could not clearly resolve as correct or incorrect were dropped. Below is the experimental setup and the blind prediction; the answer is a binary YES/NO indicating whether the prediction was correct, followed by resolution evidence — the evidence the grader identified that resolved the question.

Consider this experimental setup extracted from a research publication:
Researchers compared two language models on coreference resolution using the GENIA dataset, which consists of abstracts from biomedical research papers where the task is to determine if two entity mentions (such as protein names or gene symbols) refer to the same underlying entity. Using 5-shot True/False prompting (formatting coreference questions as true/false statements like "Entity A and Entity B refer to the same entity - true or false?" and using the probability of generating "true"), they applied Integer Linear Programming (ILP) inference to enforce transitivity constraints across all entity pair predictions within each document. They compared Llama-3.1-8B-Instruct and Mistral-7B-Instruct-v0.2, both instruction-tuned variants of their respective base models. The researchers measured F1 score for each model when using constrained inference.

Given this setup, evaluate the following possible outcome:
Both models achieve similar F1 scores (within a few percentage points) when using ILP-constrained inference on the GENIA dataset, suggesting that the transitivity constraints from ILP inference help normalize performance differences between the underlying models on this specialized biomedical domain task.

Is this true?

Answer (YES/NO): YES